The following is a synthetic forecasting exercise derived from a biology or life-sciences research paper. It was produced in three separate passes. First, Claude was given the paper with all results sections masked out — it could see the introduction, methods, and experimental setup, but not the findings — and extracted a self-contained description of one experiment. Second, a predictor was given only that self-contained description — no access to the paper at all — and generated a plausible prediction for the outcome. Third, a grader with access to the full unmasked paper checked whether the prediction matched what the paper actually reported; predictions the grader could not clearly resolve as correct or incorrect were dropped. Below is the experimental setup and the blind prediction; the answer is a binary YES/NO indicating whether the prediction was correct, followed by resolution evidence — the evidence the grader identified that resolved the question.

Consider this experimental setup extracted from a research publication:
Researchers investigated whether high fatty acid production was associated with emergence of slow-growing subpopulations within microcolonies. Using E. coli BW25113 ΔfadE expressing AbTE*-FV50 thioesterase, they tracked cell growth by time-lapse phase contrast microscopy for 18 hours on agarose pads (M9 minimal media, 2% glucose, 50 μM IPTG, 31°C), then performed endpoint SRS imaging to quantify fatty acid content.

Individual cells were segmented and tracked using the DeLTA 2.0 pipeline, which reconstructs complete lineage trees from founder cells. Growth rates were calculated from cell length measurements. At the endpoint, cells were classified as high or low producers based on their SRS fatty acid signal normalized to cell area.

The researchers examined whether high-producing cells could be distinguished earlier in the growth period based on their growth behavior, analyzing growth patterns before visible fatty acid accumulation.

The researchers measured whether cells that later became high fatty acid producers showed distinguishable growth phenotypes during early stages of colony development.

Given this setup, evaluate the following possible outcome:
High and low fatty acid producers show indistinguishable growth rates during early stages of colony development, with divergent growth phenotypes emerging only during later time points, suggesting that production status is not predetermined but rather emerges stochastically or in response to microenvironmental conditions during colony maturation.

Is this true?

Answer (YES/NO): NO